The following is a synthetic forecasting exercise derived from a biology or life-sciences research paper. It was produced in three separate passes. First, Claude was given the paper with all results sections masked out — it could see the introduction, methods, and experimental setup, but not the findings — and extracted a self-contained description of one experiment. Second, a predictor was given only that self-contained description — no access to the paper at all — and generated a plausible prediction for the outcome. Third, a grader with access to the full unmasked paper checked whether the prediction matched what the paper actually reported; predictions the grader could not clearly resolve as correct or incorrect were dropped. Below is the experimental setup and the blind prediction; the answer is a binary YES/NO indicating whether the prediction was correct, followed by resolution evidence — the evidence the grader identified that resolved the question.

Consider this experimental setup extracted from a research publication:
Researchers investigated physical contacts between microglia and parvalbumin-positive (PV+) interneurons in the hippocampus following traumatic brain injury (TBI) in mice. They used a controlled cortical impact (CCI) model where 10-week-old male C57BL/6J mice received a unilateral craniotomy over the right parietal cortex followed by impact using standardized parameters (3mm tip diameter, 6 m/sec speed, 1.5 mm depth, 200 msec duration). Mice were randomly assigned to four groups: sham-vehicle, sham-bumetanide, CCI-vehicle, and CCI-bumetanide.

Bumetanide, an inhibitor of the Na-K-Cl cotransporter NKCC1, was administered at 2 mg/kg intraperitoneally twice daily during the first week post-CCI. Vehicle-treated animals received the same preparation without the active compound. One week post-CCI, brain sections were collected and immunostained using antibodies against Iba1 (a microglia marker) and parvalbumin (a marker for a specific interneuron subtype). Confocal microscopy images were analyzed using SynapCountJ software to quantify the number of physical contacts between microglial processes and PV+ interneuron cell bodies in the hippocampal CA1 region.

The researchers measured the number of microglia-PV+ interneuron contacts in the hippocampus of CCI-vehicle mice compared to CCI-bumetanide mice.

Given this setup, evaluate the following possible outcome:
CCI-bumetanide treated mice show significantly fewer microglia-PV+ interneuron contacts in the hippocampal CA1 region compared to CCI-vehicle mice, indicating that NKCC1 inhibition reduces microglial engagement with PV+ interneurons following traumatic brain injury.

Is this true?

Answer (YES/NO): NO